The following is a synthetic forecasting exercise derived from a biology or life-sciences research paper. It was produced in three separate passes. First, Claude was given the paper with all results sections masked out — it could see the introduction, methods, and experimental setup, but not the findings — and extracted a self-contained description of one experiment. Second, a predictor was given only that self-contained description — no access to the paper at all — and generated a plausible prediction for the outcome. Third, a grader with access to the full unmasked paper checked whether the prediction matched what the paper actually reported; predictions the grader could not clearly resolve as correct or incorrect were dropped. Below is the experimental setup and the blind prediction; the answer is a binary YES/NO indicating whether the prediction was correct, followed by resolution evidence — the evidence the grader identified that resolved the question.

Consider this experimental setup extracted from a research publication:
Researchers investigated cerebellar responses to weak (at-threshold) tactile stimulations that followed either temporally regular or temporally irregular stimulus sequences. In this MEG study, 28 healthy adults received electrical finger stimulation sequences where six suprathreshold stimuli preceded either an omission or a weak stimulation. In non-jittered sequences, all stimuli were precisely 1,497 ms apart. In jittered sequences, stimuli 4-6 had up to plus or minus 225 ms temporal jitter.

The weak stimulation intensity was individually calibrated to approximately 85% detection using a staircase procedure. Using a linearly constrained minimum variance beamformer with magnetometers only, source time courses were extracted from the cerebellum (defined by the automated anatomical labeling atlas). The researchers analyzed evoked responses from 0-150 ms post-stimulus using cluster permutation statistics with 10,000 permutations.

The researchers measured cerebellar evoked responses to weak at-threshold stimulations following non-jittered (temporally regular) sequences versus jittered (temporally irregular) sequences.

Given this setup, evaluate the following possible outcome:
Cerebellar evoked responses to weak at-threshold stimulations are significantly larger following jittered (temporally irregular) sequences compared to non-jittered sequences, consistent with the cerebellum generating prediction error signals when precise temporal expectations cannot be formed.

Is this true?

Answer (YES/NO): NO